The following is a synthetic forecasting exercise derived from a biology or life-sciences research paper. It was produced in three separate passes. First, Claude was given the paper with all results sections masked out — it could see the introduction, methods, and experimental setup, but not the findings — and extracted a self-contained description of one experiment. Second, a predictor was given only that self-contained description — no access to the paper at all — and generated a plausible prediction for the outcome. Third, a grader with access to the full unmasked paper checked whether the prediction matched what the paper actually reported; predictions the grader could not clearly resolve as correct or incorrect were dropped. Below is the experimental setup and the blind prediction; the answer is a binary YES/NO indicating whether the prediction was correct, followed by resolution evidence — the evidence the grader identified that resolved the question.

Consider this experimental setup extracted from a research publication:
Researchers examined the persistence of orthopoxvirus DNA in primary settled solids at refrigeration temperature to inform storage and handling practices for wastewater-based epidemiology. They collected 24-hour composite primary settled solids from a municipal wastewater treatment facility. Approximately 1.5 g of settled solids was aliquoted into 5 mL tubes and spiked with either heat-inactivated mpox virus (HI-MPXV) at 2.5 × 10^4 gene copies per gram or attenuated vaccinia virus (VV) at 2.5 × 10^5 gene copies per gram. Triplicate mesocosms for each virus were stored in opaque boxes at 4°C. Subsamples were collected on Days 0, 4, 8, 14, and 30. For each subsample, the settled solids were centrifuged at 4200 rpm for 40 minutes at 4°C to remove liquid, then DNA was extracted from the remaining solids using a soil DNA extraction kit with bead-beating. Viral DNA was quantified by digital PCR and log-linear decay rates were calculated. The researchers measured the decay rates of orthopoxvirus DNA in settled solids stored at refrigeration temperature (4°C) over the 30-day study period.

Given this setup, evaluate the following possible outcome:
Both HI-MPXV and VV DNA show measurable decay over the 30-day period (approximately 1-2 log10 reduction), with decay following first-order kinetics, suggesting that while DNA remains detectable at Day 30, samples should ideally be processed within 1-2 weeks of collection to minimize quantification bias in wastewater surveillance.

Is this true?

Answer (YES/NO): NO